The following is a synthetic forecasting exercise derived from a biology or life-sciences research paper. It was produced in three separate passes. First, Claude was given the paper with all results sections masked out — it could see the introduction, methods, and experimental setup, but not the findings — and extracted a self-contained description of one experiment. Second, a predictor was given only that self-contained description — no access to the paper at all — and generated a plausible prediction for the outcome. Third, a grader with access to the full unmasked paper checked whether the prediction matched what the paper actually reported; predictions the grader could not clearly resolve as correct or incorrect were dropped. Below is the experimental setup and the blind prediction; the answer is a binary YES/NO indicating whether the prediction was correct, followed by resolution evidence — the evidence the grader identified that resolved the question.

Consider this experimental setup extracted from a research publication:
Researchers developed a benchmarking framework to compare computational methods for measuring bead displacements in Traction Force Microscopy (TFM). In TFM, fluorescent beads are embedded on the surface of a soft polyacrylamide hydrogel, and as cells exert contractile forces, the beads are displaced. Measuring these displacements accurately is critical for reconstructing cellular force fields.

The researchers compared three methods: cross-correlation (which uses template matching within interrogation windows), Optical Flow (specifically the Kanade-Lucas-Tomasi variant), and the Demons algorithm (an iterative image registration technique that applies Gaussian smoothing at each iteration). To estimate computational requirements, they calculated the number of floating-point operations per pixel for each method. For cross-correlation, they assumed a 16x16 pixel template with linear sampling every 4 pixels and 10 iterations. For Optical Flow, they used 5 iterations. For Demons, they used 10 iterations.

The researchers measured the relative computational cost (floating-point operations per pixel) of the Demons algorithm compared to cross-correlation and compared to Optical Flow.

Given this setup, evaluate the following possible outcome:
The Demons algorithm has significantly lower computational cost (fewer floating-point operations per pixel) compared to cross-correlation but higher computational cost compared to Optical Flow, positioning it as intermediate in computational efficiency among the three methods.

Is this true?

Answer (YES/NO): YES